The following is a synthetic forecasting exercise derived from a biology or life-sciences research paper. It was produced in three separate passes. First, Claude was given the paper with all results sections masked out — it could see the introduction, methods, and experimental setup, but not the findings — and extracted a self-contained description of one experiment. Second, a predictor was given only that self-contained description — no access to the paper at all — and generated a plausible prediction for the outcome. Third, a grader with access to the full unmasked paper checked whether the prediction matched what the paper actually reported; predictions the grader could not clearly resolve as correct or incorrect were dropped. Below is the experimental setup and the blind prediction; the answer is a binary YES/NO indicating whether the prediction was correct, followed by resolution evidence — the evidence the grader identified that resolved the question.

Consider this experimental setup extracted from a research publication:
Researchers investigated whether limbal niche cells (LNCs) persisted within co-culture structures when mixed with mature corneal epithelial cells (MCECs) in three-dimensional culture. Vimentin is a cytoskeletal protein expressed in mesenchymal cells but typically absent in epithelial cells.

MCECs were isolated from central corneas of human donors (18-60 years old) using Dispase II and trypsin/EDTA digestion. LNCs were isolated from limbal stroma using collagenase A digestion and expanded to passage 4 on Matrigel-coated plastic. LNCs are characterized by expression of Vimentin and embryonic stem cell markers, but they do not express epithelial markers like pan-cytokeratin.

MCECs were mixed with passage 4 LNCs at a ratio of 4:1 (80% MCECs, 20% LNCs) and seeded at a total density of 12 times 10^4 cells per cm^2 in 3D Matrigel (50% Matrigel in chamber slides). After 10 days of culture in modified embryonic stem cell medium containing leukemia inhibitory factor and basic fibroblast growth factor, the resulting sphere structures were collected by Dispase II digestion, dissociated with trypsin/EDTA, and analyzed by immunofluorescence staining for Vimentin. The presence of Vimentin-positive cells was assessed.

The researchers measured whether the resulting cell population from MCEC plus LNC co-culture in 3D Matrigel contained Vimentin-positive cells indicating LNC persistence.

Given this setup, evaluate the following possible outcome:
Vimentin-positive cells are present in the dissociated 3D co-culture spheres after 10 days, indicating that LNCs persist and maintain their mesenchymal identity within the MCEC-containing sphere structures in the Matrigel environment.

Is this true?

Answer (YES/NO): YES